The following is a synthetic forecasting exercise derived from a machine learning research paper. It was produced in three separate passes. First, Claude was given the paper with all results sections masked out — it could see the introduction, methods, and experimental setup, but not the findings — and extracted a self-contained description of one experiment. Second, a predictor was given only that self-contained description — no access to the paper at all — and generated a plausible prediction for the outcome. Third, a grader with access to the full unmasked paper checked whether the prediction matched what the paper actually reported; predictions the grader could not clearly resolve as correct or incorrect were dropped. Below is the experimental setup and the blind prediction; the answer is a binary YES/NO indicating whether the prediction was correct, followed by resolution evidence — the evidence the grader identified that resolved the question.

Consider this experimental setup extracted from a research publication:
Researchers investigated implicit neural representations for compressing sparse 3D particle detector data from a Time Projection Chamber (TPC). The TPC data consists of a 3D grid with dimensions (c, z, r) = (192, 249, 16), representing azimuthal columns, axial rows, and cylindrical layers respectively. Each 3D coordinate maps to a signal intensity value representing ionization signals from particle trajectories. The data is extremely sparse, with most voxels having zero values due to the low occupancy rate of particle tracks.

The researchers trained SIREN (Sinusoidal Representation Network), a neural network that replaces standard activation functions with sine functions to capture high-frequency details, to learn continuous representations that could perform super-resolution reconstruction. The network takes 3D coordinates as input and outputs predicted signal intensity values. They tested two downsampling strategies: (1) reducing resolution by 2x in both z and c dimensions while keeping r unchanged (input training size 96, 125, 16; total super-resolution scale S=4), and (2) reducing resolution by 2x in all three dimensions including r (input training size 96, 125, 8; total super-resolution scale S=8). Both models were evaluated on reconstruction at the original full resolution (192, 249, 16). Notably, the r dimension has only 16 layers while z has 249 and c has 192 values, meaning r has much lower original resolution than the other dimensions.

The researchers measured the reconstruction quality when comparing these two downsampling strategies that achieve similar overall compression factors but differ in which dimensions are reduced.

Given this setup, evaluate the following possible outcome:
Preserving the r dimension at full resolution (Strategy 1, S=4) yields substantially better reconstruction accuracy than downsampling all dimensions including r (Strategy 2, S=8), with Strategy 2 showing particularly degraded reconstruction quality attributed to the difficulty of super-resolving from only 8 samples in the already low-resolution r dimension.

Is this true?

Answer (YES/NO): YES